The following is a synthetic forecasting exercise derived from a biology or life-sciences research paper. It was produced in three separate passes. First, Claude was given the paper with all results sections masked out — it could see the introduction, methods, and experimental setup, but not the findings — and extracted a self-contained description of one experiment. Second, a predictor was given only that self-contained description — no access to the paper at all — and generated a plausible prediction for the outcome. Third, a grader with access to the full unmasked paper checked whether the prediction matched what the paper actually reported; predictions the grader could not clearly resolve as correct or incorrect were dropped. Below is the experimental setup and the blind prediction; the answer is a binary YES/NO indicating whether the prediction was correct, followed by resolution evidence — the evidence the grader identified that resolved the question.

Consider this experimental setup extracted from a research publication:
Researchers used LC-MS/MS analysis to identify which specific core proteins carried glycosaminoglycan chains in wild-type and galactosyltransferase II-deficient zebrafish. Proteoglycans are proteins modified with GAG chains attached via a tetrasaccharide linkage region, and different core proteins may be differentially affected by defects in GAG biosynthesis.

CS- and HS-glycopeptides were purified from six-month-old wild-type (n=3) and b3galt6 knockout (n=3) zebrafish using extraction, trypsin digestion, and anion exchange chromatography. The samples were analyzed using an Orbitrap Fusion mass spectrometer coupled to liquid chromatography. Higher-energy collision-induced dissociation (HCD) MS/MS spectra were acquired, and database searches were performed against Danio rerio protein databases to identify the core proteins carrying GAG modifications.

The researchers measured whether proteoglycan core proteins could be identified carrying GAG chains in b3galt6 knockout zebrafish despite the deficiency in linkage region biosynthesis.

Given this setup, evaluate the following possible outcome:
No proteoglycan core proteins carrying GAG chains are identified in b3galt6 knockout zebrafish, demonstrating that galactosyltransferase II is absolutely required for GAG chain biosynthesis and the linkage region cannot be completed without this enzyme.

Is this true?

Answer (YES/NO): NO